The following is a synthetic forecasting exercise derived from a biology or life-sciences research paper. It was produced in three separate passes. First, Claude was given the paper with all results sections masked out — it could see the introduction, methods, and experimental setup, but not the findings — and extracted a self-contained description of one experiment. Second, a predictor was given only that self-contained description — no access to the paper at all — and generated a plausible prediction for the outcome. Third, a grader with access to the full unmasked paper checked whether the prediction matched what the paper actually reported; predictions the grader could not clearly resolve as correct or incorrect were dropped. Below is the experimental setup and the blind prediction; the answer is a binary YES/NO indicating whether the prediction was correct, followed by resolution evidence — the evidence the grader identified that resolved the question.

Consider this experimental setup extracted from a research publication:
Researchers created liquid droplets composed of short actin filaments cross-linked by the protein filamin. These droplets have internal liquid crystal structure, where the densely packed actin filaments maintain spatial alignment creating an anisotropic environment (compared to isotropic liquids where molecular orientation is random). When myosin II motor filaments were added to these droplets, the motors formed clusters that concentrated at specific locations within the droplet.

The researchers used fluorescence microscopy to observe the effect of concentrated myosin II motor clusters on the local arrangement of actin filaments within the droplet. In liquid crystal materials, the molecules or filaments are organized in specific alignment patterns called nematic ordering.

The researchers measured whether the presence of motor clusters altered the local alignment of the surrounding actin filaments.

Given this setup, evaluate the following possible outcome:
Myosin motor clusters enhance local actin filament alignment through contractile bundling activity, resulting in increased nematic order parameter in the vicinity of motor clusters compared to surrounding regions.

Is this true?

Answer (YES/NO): NO